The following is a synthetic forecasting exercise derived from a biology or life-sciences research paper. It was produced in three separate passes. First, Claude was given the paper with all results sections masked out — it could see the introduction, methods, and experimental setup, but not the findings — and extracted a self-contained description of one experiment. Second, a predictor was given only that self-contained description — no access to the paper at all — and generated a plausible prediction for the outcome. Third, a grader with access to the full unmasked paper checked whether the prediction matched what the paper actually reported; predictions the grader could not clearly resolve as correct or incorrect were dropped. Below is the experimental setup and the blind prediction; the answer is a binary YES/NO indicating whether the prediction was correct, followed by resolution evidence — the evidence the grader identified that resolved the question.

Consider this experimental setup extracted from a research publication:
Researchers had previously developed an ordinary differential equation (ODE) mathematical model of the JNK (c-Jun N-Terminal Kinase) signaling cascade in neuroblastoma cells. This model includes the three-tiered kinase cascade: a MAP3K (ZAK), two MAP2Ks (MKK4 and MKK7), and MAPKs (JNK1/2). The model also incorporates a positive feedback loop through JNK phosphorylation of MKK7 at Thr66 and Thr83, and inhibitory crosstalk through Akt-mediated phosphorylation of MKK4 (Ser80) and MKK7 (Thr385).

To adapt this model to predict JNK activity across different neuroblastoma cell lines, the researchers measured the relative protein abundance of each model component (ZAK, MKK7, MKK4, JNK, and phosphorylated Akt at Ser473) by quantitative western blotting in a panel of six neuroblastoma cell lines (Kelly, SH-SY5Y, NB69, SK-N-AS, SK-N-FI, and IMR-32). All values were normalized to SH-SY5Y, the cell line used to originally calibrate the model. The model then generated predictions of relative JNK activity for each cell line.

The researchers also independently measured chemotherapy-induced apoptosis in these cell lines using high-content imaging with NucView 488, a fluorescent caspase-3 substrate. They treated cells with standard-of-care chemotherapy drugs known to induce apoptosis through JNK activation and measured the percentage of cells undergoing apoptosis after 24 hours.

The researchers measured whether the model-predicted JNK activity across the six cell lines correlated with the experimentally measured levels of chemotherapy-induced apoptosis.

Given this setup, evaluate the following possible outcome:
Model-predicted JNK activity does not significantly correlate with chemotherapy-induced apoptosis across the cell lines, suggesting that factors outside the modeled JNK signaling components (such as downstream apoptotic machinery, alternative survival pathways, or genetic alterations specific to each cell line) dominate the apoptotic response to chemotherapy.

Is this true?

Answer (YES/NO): NO